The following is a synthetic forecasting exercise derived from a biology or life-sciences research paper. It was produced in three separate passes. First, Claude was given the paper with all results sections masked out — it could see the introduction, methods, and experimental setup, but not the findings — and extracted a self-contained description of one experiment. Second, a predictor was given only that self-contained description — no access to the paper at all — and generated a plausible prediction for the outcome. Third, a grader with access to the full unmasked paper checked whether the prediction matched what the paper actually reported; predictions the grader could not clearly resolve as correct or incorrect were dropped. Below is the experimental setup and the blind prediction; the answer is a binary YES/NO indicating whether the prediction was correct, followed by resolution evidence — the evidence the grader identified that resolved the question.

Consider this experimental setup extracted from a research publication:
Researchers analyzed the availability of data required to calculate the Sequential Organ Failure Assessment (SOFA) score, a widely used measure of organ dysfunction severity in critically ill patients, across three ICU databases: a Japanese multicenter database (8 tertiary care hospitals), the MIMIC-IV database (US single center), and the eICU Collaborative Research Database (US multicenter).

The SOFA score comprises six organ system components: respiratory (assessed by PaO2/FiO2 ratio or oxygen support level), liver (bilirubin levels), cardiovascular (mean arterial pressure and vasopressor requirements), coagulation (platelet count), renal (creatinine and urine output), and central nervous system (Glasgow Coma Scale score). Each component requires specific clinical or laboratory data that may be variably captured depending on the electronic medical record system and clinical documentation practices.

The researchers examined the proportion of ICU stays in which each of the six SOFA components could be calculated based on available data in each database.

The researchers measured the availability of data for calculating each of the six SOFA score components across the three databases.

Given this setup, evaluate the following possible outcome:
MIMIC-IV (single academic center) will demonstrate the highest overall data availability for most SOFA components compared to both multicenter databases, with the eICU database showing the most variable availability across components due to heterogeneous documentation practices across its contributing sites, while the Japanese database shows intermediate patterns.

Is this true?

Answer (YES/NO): NO